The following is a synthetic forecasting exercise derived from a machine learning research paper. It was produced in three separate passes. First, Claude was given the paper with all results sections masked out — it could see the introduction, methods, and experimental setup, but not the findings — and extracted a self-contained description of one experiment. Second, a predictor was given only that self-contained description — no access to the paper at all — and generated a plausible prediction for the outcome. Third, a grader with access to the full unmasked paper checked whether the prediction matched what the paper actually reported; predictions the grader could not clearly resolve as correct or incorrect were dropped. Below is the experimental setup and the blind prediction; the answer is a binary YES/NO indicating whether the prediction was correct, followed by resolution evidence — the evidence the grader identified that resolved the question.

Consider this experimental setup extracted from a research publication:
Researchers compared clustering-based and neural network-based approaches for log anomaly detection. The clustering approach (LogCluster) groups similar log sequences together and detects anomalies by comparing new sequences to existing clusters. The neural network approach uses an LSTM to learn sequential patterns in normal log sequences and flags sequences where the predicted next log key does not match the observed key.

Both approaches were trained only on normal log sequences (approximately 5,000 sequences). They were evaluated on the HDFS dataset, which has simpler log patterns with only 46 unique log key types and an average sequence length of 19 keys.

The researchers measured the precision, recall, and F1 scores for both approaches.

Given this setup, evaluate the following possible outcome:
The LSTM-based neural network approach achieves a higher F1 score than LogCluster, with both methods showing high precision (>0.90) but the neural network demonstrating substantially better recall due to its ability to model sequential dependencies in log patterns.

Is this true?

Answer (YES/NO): NO